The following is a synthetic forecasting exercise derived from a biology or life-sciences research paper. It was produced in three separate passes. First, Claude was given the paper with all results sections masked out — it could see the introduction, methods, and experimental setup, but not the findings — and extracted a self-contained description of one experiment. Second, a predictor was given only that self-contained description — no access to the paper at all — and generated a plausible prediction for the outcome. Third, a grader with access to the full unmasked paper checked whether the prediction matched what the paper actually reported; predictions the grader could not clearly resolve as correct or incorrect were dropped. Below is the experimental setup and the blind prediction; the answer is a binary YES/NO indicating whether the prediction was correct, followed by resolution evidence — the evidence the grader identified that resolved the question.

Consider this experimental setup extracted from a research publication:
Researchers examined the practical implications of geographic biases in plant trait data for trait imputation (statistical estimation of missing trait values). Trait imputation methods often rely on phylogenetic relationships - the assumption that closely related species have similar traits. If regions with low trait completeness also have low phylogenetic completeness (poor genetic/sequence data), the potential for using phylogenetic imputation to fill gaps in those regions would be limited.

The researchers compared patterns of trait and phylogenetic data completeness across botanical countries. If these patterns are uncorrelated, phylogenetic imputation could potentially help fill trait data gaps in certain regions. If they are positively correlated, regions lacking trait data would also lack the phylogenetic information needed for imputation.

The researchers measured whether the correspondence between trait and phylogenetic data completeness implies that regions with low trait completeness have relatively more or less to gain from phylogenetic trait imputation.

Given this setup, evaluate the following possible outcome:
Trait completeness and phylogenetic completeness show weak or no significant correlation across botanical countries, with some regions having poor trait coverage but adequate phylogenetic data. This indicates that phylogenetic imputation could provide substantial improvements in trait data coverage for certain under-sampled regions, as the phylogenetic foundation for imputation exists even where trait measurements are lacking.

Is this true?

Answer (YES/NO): NO